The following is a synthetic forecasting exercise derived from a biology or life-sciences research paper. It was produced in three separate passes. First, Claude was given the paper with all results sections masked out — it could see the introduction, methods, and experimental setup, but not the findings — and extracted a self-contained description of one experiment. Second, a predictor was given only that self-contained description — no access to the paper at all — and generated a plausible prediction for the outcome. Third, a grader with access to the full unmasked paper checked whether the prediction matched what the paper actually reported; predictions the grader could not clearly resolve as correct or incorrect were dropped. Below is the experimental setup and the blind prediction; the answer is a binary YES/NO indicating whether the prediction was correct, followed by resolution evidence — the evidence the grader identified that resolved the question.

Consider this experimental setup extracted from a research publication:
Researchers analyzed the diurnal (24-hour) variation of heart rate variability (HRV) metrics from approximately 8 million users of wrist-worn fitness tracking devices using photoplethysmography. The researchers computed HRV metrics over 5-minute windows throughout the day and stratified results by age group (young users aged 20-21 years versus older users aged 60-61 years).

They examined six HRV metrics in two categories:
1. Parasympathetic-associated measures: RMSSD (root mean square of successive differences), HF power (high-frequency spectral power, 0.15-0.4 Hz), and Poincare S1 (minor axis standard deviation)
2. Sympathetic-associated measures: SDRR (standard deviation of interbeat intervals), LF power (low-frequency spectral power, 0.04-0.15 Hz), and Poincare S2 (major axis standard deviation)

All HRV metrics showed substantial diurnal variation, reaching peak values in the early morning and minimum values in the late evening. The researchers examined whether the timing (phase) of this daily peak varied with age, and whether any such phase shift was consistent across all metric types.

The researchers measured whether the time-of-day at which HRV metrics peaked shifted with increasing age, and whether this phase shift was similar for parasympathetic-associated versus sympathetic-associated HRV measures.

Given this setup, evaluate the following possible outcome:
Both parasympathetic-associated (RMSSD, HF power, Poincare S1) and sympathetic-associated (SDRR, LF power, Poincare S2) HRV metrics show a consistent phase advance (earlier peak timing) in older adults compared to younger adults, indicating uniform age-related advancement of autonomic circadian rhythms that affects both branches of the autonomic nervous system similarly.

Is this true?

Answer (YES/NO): NO